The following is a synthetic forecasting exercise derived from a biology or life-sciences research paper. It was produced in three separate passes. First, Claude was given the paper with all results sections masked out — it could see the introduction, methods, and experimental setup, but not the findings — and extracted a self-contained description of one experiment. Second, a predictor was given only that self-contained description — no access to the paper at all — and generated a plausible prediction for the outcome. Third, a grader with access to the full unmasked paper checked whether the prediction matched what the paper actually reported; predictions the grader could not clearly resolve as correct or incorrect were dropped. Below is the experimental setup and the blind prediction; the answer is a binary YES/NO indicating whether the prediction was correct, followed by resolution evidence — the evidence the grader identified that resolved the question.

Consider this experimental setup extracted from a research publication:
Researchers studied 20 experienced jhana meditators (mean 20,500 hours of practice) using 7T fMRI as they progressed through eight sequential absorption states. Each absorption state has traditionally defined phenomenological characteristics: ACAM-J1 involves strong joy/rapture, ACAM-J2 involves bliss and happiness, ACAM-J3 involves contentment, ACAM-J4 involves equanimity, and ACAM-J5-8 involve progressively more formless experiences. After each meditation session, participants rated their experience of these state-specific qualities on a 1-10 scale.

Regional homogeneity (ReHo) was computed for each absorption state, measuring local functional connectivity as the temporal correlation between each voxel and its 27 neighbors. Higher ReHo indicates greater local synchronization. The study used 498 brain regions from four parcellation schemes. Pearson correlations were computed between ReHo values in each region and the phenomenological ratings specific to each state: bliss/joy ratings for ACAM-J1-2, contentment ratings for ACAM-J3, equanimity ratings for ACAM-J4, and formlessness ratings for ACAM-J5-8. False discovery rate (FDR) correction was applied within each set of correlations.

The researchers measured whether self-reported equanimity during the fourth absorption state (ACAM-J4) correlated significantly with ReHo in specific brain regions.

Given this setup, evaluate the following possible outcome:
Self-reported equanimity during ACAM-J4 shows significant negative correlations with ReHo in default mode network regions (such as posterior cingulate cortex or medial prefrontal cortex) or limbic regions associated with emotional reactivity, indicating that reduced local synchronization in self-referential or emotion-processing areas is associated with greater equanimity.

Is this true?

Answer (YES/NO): NO